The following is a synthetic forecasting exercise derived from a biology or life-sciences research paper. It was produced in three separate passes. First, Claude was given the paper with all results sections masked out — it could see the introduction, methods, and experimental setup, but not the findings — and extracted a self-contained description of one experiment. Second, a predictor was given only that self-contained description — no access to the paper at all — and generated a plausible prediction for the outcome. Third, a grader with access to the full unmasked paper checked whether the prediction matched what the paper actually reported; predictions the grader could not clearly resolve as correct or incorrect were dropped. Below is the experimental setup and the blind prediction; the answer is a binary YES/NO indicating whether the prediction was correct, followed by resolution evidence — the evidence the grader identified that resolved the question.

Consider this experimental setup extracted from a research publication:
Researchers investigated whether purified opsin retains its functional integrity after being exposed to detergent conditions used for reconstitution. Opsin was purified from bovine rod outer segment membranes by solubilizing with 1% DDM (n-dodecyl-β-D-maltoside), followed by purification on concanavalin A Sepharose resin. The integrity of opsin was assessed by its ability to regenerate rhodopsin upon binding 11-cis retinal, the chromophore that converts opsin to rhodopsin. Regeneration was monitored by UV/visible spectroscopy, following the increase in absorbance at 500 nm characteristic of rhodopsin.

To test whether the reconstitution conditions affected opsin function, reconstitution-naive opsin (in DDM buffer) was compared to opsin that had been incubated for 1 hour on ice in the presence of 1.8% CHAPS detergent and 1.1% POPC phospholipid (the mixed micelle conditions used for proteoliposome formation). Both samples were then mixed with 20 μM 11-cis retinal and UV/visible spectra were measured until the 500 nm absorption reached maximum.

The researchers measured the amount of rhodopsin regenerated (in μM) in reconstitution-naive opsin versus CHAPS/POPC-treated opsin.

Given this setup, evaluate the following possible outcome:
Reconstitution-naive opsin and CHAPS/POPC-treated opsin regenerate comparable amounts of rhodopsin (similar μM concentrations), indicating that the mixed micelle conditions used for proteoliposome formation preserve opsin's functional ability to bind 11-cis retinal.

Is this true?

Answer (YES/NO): YES